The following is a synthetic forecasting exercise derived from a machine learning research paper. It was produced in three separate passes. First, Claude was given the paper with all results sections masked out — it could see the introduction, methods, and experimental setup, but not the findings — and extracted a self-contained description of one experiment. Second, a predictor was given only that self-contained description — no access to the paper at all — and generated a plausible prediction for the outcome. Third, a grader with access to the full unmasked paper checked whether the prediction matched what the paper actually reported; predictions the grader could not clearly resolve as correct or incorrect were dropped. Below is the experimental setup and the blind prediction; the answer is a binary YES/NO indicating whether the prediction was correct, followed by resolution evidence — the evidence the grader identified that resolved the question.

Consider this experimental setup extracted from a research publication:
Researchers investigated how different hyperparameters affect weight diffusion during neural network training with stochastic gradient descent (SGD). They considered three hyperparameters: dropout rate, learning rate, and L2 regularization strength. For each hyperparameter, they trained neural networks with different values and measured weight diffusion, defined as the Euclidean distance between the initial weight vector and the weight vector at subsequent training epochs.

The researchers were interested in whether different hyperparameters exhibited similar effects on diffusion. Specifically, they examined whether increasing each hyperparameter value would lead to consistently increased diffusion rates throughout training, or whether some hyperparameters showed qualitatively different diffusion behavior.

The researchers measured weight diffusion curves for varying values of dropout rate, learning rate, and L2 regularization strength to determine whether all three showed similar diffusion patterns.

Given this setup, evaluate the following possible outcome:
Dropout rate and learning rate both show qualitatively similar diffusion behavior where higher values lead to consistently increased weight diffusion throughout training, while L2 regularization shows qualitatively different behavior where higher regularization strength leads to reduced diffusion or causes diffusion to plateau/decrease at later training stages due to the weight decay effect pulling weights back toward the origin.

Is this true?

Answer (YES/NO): YES